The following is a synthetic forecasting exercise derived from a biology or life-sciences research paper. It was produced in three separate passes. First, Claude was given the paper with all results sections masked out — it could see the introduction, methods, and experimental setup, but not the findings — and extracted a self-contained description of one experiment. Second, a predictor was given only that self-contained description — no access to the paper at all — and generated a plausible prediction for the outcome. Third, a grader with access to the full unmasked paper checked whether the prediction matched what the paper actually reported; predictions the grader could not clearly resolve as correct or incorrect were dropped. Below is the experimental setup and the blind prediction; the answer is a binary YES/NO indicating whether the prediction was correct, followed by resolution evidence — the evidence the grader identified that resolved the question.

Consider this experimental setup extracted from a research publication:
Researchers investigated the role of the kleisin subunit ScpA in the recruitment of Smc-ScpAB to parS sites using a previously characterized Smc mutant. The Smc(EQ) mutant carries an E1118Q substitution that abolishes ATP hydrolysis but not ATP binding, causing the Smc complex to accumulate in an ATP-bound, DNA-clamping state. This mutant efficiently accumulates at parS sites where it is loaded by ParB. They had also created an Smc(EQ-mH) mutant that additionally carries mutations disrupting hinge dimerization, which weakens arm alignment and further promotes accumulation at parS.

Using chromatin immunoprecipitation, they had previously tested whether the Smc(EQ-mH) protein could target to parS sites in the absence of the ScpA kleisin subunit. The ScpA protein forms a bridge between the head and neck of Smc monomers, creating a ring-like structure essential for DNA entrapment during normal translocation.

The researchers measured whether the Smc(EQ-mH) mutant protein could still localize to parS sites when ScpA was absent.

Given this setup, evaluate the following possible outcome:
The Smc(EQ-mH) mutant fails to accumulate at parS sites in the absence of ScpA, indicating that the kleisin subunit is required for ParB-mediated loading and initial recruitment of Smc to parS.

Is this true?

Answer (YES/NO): NO